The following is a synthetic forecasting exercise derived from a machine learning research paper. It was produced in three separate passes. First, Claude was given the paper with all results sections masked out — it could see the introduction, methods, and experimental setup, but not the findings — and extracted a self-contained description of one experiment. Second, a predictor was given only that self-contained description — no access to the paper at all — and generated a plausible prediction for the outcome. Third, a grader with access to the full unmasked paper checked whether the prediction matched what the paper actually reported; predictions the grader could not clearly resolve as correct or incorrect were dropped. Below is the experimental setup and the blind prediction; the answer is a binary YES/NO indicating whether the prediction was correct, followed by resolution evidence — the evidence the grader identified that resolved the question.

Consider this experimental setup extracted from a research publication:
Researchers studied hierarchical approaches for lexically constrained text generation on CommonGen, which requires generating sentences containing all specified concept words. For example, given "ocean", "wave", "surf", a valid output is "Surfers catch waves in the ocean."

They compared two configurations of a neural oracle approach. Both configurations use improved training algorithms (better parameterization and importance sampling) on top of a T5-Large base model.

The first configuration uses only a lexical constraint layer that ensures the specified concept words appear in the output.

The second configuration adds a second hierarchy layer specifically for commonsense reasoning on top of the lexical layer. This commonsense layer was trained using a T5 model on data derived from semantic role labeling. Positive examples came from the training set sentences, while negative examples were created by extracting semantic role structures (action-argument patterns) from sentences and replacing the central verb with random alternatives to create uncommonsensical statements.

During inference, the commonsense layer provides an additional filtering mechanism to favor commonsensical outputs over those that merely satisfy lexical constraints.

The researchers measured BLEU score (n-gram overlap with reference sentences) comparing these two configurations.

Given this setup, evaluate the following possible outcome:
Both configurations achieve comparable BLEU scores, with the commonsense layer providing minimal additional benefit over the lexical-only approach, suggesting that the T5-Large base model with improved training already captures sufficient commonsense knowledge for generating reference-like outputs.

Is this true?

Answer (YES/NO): NO